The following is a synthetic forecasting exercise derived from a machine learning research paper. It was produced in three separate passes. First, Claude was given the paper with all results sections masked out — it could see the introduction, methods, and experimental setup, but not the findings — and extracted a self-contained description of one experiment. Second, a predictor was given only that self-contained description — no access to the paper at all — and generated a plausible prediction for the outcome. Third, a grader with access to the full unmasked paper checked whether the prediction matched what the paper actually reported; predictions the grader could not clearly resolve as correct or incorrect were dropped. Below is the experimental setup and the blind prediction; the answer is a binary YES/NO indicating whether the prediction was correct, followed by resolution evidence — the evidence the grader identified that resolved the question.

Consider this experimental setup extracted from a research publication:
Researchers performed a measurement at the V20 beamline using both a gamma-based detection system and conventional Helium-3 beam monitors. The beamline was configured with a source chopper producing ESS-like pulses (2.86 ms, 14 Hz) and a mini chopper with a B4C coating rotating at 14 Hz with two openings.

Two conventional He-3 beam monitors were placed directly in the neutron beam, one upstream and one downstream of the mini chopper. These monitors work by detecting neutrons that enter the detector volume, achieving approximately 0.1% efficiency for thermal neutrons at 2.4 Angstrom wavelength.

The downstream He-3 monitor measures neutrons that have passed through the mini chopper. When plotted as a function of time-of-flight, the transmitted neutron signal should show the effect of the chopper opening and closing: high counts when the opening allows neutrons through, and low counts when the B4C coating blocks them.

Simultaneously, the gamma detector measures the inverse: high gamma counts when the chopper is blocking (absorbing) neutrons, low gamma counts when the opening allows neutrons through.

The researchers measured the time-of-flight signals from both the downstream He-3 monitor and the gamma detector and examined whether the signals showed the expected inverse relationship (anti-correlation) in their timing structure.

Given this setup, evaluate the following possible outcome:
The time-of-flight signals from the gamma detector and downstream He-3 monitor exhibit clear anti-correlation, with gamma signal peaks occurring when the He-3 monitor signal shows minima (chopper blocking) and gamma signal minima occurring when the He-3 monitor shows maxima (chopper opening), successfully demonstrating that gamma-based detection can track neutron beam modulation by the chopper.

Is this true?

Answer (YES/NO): YES